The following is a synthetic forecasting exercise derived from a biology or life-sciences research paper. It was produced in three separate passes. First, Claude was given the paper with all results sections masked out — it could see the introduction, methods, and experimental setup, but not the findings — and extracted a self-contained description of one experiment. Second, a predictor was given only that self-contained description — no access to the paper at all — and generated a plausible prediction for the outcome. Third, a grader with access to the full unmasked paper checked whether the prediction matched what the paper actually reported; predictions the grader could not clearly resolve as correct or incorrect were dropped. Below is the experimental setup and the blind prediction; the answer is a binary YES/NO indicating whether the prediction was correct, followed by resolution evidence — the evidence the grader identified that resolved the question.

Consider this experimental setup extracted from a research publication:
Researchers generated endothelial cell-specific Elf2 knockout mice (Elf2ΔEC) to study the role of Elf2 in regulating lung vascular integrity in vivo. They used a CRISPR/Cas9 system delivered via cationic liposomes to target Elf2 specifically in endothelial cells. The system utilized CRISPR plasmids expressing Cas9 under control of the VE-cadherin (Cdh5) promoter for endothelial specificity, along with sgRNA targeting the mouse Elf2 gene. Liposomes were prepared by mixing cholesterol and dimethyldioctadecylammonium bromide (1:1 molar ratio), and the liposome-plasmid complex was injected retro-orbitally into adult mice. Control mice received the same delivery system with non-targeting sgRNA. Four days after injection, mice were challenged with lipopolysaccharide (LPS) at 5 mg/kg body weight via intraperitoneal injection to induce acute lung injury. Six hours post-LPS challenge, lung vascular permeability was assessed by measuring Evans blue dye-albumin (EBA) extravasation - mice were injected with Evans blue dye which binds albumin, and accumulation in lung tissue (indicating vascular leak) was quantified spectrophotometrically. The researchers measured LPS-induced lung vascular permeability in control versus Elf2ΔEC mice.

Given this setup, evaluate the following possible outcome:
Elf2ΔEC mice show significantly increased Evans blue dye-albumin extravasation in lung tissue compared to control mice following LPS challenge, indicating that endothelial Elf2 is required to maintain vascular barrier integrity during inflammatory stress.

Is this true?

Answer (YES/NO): YES